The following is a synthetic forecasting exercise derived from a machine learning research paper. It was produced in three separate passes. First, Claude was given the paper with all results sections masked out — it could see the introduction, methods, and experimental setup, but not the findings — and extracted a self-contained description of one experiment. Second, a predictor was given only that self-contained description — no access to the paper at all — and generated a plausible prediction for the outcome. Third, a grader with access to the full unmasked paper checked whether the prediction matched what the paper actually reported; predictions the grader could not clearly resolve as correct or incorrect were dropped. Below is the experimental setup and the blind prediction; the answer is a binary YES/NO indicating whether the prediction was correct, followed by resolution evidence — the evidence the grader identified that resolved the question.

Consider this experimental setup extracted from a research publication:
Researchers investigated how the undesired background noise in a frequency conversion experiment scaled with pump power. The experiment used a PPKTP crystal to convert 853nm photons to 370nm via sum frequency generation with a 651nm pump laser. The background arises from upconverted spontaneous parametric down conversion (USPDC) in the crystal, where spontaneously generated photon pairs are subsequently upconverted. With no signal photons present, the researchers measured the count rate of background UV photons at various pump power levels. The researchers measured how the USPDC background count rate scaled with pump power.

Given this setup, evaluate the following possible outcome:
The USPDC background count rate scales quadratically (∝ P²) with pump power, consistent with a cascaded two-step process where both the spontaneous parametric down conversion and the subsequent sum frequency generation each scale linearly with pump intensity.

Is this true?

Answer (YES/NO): YES